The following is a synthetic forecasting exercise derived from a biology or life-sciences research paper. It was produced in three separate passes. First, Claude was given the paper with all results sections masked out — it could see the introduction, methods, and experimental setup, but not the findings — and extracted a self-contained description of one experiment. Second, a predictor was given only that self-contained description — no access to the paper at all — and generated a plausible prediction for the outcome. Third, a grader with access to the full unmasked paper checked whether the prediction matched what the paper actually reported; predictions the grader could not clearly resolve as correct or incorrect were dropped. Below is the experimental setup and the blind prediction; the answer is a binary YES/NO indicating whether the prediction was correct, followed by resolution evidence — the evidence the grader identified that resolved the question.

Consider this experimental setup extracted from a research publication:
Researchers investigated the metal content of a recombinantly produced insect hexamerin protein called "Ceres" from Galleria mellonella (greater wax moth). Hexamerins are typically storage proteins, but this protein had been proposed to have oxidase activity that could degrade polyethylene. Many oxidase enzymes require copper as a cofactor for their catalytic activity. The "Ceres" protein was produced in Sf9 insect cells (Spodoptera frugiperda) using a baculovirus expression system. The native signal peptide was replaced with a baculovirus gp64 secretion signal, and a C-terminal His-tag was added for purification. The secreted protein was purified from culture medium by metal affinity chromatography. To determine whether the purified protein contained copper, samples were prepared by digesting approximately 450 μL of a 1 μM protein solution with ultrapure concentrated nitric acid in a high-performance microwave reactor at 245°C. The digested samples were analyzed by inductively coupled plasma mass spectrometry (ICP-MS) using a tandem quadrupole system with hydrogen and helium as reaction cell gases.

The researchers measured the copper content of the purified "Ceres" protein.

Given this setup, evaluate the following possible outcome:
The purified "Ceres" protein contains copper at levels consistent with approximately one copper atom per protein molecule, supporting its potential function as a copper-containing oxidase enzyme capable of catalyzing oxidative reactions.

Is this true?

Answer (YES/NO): NO